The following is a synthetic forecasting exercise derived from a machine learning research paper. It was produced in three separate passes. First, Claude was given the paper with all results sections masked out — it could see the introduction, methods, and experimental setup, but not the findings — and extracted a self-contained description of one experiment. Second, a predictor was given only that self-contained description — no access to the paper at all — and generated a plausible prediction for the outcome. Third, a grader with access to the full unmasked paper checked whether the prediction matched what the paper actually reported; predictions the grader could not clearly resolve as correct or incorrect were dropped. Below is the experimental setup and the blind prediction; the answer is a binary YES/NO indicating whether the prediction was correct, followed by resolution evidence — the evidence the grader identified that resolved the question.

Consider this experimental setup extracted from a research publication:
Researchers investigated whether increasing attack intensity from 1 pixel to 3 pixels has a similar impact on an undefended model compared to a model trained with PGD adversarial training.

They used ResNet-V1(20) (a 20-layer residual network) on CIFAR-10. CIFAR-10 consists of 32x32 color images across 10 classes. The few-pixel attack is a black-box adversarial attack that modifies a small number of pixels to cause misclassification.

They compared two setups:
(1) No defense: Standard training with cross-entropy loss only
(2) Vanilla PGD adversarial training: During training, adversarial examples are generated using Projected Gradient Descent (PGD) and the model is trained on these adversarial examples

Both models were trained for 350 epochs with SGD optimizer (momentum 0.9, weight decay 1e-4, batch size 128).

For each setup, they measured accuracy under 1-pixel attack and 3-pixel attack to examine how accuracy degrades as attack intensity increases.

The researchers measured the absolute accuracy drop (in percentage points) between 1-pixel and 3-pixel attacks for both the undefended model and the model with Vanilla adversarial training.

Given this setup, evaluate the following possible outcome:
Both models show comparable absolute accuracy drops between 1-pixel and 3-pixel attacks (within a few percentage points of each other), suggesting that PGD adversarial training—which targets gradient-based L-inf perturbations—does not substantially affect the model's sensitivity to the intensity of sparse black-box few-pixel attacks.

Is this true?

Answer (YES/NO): NO